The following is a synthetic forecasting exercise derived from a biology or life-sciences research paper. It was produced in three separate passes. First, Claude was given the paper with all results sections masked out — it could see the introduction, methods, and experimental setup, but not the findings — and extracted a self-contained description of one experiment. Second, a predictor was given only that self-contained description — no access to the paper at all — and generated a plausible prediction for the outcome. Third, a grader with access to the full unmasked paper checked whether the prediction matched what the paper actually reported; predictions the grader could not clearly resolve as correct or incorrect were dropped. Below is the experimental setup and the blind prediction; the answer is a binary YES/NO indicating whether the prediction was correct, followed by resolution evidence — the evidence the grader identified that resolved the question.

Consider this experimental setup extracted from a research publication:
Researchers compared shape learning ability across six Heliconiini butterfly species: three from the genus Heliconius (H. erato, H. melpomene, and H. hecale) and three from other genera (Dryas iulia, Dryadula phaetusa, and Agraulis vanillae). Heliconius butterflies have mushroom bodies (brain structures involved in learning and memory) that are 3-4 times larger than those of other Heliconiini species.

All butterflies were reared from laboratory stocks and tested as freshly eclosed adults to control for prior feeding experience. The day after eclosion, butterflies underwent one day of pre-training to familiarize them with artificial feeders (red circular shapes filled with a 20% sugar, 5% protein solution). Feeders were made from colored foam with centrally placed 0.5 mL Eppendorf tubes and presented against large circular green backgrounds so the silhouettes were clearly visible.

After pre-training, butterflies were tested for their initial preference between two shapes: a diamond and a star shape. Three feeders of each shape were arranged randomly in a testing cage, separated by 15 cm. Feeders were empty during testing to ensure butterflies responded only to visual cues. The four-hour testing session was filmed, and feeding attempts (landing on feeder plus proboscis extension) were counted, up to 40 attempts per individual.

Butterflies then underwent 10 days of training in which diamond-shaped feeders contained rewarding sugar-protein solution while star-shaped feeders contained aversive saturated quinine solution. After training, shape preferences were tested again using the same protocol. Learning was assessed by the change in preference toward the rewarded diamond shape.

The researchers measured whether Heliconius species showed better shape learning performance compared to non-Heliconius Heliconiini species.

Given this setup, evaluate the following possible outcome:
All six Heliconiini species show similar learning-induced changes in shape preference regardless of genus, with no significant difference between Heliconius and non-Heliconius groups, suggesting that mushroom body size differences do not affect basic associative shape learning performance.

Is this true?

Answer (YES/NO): NO